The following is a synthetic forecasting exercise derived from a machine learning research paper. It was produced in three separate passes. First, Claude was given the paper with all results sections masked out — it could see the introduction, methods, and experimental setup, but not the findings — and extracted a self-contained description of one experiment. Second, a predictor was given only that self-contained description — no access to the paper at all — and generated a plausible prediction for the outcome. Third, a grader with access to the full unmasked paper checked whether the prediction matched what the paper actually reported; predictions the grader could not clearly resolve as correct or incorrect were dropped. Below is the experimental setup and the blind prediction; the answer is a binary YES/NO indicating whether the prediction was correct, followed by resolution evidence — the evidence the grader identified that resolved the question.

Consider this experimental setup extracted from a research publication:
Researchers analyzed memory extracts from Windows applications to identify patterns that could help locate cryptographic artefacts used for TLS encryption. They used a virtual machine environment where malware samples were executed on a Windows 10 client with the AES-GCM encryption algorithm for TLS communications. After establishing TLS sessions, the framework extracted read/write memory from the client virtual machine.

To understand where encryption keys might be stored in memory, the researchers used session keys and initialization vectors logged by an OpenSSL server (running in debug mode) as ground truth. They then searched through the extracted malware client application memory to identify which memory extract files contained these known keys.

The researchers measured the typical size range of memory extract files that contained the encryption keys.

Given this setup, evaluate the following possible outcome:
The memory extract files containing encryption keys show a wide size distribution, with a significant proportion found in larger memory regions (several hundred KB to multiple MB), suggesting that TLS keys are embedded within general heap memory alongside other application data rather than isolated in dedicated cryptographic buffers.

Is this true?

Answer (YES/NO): NO